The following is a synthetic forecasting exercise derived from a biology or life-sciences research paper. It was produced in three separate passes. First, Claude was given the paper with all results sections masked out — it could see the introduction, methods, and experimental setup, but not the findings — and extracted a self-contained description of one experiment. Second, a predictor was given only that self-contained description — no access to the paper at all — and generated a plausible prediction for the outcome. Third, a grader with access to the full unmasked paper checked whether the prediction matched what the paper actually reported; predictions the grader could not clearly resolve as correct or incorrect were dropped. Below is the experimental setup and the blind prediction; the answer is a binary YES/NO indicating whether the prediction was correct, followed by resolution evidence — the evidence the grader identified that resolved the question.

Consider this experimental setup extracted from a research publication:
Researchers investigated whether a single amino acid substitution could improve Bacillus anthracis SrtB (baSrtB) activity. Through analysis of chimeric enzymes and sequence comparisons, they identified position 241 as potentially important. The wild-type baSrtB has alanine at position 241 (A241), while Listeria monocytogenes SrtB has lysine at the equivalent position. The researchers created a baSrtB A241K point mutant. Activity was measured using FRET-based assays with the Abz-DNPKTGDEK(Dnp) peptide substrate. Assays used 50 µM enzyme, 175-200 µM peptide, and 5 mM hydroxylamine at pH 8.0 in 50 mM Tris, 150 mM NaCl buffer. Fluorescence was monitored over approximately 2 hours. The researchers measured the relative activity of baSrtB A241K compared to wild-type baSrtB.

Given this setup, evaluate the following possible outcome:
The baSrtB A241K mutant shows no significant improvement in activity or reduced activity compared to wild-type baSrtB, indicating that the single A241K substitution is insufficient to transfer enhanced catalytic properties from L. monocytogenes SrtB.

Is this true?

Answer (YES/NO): NO